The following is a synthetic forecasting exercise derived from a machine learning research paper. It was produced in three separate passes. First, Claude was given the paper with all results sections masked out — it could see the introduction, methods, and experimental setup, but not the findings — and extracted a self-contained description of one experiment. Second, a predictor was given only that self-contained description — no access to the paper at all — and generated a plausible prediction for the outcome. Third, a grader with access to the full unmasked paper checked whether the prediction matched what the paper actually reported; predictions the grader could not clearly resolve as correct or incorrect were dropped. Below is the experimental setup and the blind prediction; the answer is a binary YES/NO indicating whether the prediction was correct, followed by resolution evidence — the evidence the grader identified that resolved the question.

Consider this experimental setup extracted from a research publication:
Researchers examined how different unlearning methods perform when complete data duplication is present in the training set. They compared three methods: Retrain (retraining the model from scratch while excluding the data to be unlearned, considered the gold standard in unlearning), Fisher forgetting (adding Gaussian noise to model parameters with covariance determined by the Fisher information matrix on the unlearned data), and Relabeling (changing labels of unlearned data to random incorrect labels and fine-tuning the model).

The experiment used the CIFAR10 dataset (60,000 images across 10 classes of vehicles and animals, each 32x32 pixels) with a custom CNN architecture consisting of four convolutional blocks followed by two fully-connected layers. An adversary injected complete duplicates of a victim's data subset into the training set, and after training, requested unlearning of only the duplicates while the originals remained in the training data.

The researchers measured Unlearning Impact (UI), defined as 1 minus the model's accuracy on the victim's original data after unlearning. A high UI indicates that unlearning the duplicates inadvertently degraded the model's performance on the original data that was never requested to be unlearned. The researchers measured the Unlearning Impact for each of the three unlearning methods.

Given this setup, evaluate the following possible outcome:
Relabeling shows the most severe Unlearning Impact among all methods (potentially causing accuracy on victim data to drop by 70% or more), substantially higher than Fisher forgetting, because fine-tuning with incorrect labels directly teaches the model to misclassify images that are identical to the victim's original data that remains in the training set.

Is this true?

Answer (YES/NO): YES